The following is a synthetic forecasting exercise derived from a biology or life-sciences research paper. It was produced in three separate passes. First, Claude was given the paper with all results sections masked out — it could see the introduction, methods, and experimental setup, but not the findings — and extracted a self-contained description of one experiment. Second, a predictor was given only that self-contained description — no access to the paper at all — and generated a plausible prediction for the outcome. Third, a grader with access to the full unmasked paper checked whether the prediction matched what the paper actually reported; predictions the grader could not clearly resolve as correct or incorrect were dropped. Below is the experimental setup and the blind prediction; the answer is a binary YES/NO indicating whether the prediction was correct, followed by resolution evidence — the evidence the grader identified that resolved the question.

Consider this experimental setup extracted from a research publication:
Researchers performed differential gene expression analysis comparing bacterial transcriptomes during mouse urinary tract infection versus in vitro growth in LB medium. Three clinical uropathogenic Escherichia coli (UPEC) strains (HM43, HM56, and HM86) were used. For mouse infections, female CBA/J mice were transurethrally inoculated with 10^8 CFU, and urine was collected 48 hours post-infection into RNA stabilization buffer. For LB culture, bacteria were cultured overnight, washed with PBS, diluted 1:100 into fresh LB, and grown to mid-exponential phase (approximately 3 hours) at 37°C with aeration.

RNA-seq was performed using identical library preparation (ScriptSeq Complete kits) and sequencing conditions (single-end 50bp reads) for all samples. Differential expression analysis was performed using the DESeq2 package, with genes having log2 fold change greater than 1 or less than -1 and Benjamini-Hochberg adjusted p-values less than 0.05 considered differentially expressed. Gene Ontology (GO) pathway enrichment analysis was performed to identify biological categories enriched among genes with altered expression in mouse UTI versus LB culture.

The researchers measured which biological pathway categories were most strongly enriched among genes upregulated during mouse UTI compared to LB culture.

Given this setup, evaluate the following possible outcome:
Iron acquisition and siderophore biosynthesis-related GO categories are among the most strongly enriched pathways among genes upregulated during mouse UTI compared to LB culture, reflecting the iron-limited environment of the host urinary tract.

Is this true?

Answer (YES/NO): YES